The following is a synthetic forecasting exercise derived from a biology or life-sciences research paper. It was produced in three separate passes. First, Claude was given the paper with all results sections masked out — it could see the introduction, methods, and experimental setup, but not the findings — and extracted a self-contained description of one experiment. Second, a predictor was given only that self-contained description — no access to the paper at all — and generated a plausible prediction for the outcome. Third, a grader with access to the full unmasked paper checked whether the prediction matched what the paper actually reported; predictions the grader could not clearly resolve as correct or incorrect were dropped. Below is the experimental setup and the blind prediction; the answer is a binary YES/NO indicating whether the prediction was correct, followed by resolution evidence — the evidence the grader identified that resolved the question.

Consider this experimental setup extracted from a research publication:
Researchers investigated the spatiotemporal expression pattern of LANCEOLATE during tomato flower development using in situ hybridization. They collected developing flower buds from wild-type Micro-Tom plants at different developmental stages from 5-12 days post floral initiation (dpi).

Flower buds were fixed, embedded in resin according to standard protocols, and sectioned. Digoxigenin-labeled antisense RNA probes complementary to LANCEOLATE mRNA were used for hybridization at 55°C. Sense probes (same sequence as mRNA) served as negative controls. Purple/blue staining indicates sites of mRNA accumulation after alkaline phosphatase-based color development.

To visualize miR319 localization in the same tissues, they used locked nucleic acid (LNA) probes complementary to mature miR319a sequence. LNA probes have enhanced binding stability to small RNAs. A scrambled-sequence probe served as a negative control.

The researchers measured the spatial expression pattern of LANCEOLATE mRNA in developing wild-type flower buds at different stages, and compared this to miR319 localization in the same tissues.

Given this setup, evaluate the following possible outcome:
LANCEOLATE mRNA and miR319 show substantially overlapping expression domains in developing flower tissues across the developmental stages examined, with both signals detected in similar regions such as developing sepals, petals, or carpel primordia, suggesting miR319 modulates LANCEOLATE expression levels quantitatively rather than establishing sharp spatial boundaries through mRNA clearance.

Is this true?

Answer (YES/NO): NO